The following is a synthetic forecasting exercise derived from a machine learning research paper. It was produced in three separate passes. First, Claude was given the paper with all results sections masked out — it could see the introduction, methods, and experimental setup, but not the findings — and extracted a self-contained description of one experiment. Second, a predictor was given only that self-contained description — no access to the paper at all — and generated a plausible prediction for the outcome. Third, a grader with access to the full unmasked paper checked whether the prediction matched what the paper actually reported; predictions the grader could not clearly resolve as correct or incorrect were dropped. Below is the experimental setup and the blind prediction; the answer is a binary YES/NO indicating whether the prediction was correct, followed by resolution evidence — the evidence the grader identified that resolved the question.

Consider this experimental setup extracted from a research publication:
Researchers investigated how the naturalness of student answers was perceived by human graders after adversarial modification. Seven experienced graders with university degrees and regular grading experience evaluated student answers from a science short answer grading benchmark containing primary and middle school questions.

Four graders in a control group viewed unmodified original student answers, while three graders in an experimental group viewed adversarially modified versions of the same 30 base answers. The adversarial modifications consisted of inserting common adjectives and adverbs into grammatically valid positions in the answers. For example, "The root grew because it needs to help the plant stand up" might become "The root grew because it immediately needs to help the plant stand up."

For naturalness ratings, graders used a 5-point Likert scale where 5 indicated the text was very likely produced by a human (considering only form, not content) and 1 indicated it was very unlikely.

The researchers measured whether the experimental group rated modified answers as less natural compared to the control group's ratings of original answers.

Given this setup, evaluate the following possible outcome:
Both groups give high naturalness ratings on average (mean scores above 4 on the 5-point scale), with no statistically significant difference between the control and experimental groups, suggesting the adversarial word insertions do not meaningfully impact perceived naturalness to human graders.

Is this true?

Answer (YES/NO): NO